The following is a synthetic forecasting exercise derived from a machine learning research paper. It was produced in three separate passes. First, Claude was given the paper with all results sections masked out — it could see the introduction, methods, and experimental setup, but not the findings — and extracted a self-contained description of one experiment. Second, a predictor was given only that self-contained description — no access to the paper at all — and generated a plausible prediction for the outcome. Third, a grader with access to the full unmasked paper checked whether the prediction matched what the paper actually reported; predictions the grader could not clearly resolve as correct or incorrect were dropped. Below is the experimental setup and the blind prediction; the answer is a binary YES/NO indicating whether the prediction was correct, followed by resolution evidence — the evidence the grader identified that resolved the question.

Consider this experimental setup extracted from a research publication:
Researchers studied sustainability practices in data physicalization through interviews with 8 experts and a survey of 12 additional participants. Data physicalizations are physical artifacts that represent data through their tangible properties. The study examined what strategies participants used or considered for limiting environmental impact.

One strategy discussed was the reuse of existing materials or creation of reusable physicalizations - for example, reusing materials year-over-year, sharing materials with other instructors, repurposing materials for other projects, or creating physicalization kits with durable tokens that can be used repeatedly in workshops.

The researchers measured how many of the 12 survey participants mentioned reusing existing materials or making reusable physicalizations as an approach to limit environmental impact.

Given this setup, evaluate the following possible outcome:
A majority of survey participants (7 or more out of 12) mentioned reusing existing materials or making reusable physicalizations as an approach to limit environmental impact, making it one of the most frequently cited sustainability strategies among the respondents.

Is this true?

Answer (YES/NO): YES